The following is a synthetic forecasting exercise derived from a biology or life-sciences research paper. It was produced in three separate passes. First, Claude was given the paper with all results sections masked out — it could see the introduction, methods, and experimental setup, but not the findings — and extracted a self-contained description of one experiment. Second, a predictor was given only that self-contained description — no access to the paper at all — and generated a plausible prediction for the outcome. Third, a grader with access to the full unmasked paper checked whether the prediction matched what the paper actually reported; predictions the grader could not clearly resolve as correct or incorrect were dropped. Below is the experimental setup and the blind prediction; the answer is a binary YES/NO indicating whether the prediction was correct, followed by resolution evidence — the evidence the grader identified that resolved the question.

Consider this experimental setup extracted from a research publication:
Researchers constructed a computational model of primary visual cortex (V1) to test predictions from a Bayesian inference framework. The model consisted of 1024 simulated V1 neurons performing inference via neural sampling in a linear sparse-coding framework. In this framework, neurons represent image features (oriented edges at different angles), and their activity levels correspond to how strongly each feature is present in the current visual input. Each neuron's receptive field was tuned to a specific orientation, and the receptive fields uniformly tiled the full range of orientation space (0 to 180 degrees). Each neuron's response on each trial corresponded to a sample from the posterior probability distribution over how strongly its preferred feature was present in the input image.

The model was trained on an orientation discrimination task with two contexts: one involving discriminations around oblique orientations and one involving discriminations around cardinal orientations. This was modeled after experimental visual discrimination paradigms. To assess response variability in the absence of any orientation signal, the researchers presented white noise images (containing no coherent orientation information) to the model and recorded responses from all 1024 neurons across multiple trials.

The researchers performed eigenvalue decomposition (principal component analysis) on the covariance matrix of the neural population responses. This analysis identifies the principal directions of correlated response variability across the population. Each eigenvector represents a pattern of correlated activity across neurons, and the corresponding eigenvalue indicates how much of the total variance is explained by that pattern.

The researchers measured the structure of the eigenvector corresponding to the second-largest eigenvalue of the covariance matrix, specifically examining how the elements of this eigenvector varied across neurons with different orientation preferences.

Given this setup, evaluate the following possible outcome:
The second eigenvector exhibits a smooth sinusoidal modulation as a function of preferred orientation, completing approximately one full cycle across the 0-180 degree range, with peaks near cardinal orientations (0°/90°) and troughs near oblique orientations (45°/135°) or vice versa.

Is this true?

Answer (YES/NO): NO